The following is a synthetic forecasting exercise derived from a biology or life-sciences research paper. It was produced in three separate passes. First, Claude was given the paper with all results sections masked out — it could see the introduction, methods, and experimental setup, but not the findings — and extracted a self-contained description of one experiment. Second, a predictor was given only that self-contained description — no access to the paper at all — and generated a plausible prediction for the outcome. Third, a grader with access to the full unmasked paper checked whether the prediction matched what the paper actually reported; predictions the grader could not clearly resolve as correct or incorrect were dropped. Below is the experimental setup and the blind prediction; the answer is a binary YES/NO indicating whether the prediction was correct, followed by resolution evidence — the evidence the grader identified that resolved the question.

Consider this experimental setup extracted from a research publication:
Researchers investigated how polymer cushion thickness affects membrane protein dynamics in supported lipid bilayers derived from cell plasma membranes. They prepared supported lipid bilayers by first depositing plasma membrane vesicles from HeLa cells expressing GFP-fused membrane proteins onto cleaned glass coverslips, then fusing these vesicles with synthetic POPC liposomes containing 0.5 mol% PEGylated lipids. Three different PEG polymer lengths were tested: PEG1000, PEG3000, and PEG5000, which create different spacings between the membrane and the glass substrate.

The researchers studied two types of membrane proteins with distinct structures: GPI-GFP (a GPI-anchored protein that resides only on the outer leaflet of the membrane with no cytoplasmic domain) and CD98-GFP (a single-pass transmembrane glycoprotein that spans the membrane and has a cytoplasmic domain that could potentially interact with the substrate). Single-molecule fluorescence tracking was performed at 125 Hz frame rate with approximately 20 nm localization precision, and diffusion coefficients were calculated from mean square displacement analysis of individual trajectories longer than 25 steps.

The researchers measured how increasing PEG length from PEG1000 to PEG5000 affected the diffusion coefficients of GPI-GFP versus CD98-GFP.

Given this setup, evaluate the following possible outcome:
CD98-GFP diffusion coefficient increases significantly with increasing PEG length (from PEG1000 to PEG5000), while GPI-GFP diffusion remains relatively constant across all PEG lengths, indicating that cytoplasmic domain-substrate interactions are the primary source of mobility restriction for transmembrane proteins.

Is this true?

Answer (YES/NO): YES